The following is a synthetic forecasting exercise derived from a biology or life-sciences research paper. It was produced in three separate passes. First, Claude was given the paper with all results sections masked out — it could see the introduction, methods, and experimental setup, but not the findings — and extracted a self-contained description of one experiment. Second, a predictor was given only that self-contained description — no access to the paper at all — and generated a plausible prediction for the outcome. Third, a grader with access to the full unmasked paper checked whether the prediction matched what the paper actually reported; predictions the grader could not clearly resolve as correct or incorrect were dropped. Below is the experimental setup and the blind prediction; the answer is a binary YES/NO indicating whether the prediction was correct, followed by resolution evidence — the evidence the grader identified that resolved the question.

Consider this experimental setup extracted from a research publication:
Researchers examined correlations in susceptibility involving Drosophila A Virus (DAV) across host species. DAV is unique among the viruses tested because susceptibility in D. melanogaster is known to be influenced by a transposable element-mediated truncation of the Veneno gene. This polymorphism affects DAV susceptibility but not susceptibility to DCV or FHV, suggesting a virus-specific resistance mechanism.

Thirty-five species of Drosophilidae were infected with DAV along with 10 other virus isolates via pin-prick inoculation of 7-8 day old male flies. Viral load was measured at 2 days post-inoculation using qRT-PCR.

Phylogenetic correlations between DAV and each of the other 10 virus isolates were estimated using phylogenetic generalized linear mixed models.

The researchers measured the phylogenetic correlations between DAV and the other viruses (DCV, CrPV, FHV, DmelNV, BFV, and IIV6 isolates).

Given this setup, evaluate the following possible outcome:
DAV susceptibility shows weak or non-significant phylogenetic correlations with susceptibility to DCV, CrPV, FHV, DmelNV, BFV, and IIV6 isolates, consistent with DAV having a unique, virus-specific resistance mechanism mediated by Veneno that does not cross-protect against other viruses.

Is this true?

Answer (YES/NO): NO